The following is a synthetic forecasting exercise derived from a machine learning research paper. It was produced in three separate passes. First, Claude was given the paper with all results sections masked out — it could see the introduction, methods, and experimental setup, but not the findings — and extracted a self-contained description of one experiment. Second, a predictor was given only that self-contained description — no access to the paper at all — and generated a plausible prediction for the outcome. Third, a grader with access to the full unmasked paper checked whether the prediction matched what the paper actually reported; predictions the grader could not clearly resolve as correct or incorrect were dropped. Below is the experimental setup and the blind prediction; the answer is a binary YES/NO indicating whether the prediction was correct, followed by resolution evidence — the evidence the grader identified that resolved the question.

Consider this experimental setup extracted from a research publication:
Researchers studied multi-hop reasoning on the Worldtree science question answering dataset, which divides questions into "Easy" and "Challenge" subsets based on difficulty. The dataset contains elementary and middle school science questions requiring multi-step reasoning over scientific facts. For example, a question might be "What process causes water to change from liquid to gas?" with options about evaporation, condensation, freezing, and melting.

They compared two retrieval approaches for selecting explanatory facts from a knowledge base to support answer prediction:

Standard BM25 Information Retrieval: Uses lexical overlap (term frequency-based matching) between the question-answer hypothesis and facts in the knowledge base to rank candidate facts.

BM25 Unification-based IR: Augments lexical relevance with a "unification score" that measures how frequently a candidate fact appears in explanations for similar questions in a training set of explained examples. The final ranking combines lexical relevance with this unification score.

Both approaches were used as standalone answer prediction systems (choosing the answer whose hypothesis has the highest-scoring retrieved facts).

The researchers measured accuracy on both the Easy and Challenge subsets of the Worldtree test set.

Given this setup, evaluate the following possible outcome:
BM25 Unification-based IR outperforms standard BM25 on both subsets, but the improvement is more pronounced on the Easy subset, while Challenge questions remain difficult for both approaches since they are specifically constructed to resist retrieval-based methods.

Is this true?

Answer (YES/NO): NO